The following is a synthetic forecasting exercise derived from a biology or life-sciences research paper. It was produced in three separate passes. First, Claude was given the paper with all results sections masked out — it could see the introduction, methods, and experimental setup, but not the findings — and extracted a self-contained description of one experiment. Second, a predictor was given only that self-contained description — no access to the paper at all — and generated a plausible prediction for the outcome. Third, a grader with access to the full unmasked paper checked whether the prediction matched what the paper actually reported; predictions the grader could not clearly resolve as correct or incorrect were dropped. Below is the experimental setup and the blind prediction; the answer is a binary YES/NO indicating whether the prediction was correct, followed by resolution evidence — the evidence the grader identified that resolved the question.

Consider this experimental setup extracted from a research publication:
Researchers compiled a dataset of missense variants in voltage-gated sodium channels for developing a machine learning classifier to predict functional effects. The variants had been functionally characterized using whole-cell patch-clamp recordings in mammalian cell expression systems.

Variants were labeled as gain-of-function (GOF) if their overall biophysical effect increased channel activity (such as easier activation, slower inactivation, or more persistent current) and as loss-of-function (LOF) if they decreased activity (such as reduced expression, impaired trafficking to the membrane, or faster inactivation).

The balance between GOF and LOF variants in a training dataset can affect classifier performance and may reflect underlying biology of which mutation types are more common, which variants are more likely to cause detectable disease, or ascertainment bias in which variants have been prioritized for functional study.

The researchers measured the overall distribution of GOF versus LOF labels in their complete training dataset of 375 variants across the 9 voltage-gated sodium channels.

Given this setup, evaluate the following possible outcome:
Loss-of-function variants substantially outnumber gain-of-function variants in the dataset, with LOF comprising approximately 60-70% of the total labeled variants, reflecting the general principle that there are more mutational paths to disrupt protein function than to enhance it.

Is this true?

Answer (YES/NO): NO